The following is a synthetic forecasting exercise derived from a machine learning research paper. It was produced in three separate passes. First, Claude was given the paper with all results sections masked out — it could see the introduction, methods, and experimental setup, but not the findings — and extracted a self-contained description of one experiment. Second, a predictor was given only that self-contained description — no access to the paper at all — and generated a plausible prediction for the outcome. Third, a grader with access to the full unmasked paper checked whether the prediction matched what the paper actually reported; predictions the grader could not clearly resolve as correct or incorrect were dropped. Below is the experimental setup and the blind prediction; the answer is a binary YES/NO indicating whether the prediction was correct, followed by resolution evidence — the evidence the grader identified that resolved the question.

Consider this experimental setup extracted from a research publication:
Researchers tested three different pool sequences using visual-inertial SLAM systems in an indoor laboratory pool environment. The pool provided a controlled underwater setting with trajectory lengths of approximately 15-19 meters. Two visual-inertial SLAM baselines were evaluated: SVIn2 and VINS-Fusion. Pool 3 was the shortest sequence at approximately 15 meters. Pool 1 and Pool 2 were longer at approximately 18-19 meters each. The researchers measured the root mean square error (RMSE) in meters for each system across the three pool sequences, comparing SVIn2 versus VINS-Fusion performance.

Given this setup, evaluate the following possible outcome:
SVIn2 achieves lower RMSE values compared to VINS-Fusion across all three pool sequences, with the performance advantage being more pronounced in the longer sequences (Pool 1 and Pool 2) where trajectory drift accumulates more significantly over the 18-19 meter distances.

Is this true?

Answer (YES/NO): NO